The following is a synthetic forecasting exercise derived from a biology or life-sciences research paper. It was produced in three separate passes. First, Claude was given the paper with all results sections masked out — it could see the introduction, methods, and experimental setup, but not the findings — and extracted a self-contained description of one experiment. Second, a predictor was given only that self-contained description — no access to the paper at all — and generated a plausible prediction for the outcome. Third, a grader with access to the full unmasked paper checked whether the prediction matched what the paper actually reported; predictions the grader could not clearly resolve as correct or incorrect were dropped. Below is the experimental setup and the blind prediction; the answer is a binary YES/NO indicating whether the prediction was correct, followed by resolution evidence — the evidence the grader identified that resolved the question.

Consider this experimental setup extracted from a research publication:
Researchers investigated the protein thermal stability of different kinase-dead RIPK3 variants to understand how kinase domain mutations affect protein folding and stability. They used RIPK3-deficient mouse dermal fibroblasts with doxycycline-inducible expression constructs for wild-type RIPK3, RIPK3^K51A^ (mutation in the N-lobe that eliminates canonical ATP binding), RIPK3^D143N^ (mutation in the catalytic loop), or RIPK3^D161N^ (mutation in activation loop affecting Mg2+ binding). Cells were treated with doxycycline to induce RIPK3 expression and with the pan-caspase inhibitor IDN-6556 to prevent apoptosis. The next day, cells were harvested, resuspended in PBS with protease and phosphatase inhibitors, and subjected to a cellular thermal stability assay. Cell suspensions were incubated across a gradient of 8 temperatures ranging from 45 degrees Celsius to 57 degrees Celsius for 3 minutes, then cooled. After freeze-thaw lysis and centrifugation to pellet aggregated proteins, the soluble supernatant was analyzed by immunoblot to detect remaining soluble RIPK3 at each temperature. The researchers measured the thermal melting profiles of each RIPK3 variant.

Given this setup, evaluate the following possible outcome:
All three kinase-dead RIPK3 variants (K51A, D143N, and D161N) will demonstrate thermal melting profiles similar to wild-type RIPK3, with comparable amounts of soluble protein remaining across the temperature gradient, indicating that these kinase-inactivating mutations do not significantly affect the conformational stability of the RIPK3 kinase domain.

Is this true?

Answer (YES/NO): NO